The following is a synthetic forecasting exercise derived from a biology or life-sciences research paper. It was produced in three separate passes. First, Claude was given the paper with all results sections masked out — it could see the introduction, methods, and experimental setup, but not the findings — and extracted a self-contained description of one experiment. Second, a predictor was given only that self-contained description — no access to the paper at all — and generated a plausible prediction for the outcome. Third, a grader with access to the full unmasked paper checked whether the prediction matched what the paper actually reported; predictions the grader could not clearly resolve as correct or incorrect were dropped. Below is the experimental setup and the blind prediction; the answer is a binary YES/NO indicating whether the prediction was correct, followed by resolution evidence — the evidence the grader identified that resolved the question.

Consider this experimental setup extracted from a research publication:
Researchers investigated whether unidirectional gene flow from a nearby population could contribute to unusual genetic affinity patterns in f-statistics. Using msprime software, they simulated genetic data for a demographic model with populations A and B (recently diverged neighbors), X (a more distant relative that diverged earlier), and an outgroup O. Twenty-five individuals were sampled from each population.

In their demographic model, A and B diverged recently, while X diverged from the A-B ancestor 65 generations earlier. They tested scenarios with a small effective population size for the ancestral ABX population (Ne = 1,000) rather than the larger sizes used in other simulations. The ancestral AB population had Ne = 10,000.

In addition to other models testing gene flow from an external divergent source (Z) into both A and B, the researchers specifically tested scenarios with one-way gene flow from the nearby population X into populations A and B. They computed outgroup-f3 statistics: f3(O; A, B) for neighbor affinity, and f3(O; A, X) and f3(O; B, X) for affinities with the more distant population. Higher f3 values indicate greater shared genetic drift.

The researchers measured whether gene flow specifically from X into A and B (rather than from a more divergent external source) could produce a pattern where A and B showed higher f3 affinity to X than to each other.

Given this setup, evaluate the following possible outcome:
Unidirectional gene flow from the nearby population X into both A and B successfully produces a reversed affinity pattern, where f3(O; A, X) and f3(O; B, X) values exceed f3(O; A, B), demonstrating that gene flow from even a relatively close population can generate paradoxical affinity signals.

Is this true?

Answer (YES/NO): YES